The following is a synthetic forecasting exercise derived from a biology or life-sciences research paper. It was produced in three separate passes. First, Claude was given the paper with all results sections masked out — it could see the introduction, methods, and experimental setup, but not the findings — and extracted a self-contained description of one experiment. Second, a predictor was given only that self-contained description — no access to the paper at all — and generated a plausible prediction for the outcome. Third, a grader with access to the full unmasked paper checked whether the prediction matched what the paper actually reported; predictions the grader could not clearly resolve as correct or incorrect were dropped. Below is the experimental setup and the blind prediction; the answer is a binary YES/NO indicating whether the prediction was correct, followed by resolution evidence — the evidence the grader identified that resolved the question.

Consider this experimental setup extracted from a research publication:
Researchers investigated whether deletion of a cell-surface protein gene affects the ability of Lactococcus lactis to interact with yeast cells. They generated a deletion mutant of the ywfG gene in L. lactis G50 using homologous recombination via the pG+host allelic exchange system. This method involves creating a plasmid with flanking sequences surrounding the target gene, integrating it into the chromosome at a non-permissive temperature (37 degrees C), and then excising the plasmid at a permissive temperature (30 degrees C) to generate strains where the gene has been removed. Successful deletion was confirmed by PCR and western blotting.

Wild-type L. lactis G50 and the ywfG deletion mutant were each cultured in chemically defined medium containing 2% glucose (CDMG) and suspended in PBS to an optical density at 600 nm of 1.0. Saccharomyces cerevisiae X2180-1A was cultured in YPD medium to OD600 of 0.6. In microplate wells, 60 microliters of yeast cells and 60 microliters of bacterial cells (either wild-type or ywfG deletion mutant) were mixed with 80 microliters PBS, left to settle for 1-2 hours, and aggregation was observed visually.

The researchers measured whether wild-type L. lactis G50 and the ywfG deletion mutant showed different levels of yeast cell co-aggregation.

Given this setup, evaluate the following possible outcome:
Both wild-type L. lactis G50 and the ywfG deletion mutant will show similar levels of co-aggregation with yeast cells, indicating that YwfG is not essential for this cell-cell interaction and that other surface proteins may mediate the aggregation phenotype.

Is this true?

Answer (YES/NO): NO